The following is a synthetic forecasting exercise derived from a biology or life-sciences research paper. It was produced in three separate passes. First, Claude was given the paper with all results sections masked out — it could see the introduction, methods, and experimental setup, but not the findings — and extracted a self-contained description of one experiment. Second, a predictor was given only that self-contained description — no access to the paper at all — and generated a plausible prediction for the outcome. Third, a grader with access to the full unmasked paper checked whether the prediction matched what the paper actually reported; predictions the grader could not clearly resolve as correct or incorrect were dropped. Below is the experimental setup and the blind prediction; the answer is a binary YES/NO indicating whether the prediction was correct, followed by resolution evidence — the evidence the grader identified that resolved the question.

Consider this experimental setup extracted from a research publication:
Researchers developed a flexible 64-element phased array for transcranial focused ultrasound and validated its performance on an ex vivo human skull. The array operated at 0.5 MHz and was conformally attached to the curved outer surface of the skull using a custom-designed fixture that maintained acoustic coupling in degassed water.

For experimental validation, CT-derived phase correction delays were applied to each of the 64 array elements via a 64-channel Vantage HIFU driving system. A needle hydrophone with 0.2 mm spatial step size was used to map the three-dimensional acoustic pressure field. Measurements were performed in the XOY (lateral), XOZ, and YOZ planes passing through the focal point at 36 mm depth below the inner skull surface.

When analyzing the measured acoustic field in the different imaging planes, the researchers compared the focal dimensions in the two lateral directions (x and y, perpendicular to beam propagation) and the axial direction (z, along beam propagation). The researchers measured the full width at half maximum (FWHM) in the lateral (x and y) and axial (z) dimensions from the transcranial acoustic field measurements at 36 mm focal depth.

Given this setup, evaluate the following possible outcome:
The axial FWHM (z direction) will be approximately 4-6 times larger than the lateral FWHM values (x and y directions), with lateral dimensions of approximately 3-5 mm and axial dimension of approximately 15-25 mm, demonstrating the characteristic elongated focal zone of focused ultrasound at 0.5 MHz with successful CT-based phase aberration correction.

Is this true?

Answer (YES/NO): NO